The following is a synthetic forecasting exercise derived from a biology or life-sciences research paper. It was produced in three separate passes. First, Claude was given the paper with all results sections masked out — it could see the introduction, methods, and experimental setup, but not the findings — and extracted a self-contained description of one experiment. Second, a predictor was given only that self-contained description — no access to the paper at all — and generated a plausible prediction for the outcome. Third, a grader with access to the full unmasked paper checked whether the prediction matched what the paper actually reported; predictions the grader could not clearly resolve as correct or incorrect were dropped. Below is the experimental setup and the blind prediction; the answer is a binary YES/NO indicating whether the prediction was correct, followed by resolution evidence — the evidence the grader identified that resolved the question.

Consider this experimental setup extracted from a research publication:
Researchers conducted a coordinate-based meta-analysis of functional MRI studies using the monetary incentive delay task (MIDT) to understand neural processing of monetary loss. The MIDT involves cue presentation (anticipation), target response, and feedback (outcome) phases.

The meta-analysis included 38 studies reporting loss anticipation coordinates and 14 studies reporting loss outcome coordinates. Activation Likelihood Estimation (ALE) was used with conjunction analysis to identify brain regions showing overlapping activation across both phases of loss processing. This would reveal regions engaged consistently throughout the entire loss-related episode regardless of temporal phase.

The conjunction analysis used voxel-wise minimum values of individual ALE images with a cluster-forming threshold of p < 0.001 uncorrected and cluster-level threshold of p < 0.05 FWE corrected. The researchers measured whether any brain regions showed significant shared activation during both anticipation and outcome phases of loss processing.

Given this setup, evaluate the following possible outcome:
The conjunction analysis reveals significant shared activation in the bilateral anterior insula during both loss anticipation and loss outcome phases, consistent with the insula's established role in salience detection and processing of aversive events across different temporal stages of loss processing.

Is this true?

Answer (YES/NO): NO